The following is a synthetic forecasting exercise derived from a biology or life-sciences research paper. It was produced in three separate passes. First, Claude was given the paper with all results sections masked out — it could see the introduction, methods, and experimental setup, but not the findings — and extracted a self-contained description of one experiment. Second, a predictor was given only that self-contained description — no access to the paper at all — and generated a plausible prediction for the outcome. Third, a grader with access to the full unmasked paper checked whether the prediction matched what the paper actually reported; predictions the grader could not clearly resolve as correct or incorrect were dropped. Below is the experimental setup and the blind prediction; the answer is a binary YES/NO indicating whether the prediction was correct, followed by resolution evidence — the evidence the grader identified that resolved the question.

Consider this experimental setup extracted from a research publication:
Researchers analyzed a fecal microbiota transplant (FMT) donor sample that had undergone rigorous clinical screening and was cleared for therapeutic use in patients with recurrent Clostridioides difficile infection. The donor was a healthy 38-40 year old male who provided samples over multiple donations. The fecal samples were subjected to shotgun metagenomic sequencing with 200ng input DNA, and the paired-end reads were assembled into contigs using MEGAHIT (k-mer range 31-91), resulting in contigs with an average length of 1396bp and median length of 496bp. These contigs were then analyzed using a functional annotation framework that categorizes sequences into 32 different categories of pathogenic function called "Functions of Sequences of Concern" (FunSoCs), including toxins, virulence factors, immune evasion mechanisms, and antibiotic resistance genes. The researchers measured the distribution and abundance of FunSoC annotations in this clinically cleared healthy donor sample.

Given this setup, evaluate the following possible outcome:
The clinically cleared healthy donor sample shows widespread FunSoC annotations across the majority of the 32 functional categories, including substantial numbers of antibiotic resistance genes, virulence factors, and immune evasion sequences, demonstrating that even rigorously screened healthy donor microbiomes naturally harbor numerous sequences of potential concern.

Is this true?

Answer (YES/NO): NO